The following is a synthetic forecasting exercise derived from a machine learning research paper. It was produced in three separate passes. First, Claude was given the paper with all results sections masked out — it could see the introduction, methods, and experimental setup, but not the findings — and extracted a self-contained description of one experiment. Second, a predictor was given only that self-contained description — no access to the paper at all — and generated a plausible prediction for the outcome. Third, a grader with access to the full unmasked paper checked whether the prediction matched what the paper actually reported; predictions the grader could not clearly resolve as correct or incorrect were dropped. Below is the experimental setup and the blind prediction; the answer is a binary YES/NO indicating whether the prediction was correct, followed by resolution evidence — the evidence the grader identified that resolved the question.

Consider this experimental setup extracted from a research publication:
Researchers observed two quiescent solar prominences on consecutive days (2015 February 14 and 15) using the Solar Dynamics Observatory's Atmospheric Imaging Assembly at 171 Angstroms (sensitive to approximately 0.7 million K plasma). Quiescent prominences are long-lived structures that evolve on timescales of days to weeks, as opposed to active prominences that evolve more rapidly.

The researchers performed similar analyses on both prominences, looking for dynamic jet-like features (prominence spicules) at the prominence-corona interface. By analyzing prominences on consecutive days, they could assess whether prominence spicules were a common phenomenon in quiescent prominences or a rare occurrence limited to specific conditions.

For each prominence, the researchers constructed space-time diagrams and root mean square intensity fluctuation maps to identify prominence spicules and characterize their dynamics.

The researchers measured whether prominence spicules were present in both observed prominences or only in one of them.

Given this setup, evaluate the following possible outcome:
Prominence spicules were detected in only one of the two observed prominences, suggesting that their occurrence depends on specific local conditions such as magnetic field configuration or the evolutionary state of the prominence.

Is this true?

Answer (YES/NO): NO